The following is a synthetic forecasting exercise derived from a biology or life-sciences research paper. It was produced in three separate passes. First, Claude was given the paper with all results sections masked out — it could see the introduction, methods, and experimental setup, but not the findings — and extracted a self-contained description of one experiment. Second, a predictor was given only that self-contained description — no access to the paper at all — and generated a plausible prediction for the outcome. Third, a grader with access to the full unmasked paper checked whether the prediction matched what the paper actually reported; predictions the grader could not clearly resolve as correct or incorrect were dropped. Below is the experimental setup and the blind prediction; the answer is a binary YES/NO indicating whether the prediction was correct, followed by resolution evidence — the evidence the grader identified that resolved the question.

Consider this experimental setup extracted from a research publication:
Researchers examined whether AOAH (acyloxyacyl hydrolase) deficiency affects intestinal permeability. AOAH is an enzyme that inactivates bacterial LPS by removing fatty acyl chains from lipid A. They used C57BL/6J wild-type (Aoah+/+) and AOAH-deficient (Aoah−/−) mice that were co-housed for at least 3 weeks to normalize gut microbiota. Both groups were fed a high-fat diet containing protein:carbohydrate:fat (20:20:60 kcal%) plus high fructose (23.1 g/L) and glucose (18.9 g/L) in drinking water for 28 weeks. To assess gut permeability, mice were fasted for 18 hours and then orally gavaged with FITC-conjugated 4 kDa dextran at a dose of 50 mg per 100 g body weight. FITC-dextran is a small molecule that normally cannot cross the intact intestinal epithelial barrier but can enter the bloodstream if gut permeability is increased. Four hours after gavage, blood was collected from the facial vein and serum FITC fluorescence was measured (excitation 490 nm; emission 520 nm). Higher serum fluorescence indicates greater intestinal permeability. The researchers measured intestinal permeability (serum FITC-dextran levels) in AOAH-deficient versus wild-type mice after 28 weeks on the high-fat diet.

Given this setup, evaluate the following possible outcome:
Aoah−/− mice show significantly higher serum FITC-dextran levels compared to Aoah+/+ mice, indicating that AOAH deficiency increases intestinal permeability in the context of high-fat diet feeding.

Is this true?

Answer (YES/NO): NO